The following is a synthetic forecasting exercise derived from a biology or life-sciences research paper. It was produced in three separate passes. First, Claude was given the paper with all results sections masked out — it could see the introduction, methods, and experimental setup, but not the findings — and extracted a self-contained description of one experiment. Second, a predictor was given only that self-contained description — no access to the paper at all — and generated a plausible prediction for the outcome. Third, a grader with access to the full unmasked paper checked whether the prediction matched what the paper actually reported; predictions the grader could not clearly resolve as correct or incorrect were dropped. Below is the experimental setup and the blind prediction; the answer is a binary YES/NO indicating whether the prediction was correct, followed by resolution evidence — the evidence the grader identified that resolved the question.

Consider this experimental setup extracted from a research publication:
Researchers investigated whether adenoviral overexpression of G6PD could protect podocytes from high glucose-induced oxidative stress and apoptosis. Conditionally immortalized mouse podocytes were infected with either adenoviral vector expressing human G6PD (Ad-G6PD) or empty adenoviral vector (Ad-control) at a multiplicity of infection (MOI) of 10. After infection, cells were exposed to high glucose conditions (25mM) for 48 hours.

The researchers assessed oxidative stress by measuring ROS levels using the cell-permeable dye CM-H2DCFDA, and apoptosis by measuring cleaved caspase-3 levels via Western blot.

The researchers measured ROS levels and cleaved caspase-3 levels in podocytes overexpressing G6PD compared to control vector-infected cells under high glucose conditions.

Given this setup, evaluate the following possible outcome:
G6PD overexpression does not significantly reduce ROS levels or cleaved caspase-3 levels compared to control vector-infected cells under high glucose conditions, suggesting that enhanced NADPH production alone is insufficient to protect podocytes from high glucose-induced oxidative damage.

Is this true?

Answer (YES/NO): NO